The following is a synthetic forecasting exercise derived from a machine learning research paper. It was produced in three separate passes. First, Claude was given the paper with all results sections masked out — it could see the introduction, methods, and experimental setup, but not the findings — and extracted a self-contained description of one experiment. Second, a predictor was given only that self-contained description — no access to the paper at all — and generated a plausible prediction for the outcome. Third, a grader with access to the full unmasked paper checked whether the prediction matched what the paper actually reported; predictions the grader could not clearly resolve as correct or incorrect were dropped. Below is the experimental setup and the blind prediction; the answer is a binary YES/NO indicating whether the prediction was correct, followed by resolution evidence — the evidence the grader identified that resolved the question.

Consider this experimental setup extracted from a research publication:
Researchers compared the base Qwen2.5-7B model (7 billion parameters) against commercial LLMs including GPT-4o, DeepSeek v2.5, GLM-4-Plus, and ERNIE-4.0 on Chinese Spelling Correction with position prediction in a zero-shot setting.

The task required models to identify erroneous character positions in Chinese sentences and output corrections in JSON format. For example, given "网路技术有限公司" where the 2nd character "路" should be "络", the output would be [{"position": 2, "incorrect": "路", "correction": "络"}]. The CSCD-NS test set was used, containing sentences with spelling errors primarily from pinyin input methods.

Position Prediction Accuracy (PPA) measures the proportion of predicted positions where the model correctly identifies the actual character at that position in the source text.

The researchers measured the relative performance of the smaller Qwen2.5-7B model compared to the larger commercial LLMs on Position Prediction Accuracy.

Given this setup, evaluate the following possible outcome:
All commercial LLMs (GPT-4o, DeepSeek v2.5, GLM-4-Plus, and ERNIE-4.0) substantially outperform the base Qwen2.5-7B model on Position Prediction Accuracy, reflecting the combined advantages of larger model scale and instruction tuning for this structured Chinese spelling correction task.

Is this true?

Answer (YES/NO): NO